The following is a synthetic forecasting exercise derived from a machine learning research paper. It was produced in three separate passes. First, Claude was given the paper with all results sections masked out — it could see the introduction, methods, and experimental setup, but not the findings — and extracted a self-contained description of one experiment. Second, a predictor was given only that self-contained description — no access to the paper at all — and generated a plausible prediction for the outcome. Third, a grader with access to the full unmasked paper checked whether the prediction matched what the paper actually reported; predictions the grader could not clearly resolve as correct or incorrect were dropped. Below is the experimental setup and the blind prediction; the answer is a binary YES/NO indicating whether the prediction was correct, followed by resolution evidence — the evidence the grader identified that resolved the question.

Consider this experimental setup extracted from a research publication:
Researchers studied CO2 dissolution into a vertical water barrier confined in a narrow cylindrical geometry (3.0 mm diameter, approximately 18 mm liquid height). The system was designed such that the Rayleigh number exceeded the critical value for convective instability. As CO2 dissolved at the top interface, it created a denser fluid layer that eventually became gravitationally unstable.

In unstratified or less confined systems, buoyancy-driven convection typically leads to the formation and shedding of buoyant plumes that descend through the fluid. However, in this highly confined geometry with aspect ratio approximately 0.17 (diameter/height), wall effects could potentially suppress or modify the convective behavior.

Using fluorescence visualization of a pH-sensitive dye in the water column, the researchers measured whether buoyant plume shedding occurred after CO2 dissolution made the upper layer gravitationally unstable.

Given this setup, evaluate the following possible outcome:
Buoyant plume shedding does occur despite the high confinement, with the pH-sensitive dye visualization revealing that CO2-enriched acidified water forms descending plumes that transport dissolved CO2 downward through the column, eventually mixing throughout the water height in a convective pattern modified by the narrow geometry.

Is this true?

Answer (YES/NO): YES